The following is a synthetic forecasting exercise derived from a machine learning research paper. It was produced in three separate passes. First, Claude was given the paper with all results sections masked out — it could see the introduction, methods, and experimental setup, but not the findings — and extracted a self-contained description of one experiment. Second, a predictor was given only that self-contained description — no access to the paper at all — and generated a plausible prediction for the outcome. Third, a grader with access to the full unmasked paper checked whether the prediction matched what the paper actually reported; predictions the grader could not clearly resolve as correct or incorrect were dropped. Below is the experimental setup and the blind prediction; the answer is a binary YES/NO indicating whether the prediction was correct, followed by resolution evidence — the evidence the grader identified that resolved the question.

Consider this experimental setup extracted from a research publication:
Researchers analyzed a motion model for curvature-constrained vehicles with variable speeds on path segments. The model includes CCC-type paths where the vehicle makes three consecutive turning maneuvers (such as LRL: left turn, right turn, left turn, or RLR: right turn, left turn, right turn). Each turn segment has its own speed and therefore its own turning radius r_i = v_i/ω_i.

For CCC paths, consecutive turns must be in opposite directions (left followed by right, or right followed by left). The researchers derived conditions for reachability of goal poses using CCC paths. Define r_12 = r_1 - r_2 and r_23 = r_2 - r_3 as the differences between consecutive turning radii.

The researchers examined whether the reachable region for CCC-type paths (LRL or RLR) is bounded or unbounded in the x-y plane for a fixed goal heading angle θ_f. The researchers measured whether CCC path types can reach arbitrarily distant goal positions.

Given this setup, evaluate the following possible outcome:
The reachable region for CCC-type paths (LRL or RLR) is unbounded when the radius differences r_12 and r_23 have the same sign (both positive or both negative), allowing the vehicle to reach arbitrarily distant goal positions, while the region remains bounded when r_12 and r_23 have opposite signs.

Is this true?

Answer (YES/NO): NO